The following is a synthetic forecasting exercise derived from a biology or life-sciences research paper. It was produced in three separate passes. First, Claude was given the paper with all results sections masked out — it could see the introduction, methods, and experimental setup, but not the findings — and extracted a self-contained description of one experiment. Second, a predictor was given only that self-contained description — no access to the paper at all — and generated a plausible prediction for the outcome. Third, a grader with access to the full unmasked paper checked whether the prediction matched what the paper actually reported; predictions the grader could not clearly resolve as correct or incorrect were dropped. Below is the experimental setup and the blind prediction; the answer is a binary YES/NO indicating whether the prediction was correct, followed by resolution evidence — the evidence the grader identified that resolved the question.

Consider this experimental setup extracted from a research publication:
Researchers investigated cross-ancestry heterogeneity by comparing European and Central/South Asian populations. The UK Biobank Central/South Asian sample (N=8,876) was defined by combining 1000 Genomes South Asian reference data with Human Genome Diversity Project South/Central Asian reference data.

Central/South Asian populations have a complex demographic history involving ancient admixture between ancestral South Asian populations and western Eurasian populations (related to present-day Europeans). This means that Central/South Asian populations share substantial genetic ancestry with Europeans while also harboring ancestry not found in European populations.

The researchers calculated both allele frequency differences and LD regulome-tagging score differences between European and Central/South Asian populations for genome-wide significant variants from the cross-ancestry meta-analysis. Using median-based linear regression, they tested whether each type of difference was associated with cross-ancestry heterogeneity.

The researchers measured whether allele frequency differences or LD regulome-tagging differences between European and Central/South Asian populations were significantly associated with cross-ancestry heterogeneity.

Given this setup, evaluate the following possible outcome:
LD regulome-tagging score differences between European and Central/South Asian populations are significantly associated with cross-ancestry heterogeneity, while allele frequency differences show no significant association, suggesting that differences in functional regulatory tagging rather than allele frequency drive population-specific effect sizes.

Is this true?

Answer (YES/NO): NO